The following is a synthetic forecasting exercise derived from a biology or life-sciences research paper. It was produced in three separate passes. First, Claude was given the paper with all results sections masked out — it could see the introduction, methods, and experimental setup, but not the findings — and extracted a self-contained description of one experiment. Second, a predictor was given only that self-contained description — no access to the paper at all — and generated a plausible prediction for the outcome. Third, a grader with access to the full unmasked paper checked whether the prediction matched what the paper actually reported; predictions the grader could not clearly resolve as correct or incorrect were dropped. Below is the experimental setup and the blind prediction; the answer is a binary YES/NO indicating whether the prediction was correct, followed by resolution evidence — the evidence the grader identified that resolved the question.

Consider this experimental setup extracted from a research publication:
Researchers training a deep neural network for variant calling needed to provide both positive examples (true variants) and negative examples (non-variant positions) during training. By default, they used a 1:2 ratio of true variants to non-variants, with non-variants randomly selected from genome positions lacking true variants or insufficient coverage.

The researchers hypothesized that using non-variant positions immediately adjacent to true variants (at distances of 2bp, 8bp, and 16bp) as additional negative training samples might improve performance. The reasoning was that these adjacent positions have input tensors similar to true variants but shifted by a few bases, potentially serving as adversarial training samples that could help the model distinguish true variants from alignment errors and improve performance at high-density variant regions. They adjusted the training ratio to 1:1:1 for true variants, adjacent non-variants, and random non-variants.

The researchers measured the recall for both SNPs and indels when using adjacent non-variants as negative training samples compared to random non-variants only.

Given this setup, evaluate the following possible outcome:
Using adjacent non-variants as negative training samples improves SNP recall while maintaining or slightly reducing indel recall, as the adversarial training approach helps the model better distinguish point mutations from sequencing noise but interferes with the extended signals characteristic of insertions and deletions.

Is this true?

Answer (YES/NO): NO